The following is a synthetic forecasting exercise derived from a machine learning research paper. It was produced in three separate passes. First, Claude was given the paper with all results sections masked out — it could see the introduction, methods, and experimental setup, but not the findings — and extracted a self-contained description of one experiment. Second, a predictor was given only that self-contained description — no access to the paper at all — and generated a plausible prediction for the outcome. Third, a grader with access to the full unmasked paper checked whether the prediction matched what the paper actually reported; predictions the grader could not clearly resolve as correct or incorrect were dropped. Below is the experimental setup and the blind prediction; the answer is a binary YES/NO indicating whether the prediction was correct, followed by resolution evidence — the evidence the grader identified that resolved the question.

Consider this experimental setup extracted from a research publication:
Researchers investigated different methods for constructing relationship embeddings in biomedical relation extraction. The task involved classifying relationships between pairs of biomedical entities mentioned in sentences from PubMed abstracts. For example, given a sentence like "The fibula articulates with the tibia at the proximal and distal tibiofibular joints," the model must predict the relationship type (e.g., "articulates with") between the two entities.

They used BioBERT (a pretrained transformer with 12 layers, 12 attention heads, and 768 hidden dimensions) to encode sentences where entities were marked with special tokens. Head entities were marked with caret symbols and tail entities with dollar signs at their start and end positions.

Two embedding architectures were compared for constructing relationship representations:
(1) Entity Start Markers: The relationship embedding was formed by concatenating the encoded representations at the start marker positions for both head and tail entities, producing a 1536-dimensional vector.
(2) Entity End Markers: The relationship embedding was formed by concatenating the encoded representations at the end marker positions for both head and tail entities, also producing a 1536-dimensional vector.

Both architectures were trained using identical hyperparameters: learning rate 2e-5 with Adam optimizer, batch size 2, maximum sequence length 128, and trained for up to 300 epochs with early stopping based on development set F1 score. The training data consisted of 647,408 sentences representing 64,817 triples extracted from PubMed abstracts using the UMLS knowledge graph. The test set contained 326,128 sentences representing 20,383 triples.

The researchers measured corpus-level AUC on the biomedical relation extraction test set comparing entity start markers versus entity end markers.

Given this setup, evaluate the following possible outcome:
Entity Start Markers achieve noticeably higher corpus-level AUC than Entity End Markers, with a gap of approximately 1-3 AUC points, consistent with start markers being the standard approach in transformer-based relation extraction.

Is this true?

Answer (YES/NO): NO